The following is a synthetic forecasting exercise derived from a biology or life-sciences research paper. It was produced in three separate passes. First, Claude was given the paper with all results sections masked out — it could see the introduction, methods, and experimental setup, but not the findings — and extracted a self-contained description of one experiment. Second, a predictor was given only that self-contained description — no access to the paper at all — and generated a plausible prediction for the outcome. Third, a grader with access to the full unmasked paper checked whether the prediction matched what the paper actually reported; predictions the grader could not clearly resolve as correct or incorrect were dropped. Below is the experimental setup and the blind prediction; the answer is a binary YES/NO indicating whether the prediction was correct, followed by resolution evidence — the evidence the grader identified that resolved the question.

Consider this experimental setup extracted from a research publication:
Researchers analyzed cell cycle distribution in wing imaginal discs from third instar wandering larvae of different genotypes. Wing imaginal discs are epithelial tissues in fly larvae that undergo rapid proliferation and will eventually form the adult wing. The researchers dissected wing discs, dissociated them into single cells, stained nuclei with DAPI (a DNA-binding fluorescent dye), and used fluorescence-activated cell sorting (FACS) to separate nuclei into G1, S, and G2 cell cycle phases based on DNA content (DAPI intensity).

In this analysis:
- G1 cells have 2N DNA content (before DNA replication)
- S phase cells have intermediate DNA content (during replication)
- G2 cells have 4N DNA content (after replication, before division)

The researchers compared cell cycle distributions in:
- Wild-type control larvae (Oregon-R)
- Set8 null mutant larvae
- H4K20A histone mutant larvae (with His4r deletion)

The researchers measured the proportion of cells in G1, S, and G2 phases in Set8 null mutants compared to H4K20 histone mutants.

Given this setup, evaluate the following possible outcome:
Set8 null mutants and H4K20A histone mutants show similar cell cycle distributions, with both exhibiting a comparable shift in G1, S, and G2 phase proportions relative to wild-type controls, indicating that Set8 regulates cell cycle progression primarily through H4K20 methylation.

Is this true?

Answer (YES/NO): NO